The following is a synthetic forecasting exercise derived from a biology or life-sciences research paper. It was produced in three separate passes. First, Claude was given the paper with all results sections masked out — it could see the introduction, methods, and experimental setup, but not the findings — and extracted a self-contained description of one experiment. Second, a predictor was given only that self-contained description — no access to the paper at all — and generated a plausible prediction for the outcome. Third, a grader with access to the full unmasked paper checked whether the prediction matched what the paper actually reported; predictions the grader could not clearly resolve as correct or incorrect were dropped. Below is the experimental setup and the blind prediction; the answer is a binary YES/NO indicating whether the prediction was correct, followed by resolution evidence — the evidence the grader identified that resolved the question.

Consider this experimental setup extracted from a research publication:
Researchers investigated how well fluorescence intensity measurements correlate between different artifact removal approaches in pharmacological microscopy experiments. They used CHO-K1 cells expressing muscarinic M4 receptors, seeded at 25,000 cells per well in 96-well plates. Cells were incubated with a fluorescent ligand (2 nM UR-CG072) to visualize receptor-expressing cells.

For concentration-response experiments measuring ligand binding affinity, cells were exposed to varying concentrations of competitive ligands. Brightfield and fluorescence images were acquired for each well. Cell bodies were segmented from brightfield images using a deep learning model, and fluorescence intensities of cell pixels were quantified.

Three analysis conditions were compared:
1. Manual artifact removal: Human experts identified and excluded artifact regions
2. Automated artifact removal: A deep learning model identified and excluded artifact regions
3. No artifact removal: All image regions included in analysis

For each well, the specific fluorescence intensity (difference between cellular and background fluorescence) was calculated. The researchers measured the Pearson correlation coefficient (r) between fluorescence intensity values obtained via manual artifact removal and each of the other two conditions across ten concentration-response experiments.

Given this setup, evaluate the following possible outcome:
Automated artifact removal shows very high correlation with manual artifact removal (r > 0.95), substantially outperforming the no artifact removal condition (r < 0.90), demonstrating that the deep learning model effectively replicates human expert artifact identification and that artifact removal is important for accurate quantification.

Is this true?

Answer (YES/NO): NO